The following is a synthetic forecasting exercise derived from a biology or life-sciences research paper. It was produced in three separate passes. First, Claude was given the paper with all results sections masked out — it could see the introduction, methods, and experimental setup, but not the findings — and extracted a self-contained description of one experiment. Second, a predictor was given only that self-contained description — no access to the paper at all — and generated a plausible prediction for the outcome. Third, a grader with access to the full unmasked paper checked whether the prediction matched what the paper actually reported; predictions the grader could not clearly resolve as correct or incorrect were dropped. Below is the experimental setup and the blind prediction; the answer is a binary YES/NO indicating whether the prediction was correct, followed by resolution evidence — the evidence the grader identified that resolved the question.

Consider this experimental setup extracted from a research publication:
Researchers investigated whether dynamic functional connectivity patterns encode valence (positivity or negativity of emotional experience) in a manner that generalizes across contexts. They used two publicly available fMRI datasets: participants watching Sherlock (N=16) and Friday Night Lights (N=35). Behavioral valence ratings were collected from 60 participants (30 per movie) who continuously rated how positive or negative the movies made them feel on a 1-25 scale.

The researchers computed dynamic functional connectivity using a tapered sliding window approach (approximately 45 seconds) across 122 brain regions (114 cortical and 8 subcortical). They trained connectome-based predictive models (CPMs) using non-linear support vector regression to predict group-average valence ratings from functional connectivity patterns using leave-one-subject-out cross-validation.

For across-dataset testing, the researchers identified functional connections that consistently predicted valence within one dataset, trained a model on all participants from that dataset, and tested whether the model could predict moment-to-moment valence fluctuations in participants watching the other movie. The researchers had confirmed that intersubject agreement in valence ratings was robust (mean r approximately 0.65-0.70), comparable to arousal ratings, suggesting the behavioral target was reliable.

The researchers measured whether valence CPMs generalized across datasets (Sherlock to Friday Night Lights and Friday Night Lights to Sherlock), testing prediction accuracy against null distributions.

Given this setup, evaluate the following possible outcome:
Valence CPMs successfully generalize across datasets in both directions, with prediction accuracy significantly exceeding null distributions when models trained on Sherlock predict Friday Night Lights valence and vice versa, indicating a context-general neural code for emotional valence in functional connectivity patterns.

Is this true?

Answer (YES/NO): NO